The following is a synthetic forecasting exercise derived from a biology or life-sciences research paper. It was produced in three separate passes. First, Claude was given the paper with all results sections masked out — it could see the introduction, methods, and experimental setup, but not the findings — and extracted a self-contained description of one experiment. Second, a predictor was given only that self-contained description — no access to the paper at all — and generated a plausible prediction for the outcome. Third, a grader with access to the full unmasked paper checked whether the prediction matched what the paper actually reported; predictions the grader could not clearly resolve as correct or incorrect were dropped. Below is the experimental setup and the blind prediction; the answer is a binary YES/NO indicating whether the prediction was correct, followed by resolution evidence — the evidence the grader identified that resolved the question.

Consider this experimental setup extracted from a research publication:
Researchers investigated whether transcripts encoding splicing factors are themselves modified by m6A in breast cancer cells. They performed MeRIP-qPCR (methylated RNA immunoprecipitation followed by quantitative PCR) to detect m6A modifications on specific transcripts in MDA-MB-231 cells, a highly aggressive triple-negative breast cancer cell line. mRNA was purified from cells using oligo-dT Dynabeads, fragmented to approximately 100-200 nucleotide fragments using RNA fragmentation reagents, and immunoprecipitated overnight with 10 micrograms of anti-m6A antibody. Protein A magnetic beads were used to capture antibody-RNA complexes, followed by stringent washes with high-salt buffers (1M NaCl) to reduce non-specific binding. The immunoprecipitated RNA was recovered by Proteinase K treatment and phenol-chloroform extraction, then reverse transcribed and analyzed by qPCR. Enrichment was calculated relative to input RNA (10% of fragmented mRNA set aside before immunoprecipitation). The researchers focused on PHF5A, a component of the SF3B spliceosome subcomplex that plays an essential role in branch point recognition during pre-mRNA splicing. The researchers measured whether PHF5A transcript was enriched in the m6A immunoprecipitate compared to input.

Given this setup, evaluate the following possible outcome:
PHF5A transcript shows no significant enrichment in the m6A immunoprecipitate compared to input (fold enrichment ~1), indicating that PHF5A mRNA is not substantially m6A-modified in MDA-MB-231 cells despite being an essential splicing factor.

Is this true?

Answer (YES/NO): NO